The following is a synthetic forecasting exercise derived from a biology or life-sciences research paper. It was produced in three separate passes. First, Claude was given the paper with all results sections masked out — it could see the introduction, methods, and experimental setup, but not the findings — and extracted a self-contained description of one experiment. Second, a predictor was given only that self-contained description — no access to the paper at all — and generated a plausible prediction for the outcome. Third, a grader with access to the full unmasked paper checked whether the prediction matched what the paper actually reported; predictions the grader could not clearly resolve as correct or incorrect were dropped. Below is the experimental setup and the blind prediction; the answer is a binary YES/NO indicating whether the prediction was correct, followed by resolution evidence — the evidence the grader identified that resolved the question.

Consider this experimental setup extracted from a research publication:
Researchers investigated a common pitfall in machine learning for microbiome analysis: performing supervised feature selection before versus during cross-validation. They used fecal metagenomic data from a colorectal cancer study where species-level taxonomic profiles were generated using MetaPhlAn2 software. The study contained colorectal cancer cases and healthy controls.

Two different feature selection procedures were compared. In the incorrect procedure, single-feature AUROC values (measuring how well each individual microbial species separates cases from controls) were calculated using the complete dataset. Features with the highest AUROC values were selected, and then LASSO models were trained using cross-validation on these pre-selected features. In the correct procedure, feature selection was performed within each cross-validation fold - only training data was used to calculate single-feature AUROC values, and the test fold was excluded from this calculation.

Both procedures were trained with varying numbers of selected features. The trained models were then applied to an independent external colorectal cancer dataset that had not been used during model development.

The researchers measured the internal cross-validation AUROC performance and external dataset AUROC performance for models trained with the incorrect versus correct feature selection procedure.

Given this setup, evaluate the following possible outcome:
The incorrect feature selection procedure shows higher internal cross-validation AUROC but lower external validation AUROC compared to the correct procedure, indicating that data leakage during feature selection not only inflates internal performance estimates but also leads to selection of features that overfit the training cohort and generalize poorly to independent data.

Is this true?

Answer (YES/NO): YES